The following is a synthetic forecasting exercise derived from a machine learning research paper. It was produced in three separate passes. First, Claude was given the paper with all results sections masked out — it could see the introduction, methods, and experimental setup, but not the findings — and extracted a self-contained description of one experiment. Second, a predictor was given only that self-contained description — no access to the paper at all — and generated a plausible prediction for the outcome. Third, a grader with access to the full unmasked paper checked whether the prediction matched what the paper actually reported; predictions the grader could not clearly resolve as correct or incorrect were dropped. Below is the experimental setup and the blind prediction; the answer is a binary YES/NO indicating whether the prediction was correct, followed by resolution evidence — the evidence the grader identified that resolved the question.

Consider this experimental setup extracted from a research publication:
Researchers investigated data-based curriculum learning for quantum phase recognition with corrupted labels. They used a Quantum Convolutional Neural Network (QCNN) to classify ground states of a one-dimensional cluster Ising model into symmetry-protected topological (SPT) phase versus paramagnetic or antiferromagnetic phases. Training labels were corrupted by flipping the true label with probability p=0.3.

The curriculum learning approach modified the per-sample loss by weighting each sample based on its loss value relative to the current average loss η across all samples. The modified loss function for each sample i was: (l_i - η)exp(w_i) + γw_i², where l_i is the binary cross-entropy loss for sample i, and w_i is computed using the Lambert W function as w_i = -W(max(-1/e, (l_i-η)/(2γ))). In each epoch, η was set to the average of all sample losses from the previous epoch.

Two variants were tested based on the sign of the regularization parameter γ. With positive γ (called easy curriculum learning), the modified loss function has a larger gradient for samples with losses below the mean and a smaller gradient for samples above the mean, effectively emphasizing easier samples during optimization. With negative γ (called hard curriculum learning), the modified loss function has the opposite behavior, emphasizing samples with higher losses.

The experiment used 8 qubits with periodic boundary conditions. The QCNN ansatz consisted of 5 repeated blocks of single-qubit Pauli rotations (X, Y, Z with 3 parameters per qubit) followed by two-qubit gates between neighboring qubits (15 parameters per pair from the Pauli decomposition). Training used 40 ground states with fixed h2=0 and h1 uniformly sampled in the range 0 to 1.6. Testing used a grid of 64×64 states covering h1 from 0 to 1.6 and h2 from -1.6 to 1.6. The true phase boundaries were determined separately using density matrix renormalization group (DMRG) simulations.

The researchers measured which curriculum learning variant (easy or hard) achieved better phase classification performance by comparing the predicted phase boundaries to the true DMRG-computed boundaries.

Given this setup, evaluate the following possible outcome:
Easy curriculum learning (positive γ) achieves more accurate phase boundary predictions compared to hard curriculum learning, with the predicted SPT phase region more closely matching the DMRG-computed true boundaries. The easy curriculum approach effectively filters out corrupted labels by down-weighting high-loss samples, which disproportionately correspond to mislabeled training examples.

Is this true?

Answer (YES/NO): YES